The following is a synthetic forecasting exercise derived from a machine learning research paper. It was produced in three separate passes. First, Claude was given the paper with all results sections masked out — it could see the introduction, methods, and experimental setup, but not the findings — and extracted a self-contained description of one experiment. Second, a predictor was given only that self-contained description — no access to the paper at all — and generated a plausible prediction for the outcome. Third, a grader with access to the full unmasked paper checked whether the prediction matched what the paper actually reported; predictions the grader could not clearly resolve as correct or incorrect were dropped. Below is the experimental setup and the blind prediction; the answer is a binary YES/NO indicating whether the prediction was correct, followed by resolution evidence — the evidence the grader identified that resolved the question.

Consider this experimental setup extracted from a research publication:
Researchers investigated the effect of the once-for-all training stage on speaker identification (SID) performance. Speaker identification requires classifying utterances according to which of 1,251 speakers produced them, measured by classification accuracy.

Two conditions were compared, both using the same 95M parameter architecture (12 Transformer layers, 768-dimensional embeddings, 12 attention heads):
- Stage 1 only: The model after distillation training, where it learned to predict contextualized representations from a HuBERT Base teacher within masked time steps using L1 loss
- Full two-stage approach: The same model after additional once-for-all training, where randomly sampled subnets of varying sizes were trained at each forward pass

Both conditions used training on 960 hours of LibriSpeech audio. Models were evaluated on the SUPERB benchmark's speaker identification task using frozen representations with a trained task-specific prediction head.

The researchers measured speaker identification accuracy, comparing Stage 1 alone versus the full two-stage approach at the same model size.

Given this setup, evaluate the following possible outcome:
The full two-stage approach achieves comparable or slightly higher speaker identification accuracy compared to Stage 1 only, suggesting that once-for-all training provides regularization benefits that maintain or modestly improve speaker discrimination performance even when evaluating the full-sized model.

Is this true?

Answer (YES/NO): NO